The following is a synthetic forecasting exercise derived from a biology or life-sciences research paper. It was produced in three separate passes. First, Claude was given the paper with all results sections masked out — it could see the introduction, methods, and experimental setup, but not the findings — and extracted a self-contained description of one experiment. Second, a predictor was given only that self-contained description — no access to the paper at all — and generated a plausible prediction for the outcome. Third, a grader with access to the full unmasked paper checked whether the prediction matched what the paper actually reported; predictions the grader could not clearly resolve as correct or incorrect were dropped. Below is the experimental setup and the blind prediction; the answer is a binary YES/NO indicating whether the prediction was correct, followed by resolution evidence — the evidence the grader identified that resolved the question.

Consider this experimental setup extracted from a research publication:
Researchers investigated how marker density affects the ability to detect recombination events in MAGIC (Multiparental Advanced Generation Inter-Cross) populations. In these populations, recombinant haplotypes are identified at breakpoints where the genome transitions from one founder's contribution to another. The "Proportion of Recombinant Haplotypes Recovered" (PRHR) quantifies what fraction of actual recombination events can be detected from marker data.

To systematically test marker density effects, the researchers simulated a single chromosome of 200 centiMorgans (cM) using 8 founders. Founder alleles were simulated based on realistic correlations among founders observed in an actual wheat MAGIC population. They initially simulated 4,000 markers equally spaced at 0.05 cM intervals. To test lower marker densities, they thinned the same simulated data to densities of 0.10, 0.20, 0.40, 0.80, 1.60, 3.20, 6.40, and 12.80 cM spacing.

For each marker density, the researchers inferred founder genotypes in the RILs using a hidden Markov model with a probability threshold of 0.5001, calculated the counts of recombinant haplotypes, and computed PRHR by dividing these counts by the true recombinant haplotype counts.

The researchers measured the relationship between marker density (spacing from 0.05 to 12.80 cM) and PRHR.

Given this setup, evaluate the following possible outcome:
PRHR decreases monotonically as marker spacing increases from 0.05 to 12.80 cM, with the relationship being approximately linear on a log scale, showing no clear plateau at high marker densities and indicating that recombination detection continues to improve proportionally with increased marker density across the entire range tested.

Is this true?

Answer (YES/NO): NO